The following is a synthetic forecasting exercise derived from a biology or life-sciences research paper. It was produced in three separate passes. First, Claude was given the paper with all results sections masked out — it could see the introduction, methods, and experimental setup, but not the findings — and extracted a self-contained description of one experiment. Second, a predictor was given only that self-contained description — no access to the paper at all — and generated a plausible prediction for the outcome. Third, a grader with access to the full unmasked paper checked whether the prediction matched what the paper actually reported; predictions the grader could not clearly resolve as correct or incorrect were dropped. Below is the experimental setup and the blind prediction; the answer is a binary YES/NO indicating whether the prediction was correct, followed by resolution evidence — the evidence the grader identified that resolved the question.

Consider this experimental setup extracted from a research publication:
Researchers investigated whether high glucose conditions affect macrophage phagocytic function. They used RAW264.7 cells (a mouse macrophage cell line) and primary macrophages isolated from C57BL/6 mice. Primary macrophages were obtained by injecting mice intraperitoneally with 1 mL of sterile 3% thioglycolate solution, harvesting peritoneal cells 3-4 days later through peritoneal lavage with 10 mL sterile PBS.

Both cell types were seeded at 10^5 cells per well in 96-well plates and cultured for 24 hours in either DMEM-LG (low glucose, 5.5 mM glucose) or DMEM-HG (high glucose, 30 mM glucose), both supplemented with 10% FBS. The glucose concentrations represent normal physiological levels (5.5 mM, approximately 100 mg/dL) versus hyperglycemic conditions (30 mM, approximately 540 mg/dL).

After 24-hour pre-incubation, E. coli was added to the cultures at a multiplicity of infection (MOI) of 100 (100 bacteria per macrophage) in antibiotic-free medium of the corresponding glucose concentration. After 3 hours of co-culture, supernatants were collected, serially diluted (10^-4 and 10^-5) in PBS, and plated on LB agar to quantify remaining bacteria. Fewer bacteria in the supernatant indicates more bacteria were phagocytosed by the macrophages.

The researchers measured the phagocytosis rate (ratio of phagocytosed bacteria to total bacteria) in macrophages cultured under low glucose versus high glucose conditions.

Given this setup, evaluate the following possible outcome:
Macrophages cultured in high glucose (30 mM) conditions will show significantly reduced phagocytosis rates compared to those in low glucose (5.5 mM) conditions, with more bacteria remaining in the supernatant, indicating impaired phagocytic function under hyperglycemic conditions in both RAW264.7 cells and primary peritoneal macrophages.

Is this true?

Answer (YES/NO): YES